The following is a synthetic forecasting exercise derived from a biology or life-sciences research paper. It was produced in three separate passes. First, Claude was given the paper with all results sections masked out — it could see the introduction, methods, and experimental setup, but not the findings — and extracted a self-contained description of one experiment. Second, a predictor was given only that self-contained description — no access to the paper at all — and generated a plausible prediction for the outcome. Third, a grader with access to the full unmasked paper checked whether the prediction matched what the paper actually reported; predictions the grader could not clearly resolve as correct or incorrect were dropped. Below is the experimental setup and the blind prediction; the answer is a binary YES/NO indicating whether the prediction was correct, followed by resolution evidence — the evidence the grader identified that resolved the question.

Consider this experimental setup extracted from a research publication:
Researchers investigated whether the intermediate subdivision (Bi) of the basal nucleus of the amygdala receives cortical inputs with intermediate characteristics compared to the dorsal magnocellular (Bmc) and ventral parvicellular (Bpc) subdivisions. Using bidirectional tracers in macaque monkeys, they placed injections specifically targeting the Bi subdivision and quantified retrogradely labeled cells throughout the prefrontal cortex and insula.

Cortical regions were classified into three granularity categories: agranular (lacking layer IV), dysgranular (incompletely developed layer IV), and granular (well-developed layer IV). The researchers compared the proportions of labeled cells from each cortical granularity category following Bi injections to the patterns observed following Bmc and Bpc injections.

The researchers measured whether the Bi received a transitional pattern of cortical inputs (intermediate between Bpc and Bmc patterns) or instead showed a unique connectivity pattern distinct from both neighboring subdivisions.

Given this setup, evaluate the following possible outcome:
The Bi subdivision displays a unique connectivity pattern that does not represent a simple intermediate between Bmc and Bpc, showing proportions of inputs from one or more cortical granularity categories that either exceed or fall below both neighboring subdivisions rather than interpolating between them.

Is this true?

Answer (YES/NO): NO